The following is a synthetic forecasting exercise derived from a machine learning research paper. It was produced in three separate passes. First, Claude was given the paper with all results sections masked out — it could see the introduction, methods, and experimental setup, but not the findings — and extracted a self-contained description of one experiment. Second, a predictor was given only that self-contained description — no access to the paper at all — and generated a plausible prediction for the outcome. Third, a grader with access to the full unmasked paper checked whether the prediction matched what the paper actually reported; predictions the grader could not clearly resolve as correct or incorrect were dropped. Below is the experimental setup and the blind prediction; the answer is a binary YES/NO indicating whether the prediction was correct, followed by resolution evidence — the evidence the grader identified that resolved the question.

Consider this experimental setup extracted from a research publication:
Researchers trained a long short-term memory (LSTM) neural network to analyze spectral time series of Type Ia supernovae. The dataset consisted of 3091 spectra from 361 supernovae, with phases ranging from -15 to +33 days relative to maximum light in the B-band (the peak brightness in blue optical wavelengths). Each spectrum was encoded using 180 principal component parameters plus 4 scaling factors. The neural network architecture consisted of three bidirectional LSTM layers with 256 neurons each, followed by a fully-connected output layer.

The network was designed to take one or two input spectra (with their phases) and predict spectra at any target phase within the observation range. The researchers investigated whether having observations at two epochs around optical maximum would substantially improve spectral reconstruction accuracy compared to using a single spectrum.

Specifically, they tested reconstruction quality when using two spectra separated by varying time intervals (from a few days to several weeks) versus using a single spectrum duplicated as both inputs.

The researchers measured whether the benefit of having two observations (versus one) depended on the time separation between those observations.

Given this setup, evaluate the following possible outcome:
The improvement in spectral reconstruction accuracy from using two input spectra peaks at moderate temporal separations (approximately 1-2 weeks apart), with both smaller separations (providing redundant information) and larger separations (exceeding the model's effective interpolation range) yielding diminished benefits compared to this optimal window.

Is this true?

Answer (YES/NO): NO